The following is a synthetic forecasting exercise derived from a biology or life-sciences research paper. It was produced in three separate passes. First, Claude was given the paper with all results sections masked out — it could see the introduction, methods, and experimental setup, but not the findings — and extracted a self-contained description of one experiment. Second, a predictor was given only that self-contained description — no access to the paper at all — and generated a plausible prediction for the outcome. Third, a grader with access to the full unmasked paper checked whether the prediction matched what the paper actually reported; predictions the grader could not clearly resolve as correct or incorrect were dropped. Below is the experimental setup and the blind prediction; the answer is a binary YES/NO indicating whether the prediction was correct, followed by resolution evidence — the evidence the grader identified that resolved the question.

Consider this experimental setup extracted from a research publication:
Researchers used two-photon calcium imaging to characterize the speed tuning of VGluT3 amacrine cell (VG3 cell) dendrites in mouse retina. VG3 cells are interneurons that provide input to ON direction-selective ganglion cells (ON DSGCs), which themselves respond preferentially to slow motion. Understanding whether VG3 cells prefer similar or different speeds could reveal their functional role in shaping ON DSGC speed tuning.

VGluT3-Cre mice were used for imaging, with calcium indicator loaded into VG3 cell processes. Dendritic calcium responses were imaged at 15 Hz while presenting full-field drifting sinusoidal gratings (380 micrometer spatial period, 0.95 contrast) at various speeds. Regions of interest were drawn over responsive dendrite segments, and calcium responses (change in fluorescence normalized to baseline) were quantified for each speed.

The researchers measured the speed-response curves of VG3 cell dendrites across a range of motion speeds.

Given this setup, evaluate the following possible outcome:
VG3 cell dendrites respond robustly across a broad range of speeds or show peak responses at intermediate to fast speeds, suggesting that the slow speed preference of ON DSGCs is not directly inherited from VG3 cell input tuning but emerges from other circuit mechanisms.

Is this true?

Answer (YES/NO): NO